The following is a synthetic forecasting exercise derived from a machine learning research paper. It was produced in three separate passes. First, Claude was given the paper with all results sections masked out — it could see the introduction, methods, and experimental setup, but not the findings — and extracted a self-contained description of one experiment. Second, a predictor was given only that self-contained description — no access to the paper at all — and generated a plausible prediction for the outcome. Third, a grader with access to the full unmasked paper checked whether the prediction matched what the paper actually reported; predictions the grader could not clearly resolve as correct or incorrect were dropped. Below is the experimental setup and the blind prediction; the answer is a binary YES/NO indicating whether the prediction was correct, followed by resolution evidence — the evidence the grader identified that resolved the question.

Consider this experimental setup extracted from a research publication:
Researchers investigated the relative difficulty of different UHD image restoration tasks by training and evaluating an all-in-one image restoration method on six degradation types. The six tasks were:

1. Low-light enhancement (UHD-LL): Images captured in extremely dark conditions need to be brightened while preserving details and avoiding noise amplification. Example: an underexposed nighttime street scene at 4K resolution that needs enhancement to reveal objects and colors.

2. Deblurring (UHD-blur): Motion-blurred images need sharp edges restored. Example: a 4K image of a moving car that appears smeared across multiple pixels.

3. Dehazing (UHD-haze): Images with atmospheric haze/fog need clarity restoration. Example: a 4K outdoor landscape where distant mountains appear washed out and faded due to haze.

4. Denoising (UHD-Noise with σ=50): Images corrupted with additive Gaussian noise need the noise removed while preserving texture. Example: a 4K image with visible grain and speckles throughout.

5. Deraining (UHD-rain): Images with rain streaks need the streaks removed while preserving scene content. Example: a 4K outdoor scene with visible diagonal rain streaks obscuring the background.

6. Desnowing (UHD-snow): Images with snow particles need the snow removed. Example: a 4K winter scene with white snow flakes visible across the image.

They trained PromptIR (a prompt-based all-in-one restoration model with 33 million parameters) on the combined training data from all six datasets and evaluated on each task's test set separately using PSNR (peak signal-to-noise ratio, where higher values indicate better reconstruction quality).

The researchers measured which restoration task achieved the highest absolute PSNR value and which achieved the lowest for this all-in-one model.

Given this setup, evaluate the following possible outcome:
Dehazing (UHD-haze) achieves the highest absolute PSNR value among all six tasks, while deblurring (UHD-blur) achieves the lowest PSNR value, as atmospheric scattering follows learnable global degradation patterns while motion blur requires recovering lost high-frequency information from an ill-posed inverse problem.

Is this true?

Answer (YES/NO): NO